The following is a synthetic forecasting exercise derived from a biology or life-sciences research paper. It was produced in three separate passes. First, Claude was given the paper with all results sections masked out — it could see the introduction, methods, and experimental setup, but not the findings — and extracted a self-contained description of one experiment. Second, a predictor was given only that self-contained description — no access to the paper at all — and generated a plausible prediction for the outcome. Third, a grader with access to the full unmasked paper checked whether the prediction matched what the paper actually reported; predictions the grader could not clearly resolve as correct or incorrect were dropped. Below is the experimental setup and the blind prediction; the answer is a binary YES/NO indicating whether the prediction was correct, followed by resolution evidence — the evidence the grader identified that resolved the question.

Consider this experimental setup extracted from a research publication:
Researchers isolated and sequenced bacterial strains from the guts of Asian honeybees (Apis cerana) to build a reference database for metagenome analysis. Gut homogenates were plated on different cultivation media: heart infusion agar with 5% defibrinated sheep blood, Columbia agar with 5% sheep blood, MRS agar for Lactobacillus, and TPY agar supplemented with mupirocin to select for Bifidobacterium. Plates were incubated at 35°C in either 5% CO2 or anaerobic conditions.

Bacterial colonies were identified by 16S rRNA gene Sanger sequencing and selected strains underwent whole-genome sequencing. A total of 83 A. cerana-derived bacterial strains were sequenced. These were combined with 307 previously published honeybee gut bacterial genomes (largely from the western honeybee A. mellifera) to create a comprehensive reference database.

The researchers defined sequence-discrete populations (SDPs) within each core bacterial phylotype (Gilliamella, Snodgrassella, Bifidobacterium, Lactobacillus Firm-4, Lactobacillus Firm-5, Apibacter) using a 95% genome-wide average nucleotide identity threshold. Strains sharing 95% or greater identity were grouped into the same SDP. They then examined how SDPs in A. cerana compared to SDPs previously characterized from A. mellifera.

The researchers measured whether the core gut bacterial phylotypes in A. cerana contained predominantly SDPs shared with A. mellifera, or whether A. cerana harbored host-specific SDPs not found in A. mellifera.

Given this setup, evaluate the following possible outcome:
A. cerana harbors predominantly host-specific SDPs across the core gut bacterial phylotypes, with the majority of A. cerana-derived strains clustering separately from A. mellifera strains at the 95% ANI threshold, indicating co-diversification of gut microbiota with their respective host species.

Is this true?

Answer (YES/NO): YES